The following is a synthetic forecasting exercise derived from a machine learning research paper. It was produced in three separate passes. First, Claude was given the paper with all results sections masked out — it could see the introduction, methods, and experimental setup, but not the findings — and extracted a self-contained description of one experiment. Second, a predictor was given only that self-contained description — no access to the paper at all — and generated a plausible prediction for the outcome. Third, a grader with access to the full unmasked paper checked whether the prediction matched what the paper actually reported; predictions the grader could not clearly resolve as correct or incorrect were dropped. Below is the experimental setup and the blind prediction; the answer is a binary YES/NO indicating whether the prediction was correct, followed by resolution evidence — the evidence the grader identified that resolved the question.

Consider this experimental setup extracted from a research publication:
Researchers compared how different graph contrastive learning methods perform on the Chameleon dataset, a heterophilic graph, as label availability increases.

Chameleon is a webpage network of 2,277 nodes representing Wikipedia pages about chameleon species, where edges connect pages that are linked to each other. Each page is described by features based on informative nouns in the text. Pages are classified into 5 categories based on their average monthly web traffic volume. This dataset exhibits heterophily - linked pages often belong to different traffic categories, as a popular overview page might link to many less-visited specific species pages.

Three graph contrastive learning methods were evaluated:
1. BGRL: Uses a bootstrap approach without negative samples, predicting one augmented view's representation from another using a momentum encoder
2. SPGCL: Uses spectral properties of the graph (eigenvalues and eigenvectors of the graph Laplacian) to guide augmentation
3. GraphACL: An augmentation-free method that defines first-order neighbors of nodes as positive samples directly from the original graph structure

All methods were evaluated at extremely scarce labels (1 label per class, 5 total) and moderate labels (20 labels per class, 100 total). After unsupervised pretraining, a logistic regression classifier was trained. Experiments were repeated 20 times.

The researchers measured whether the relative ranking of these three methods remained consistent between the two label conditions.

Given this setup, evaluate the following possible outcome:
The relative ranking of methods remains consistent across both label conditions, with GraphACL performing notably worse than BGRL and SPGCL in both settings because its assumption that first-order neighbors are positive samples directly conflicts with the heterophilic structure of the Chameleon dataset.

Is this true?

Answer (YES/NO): NO